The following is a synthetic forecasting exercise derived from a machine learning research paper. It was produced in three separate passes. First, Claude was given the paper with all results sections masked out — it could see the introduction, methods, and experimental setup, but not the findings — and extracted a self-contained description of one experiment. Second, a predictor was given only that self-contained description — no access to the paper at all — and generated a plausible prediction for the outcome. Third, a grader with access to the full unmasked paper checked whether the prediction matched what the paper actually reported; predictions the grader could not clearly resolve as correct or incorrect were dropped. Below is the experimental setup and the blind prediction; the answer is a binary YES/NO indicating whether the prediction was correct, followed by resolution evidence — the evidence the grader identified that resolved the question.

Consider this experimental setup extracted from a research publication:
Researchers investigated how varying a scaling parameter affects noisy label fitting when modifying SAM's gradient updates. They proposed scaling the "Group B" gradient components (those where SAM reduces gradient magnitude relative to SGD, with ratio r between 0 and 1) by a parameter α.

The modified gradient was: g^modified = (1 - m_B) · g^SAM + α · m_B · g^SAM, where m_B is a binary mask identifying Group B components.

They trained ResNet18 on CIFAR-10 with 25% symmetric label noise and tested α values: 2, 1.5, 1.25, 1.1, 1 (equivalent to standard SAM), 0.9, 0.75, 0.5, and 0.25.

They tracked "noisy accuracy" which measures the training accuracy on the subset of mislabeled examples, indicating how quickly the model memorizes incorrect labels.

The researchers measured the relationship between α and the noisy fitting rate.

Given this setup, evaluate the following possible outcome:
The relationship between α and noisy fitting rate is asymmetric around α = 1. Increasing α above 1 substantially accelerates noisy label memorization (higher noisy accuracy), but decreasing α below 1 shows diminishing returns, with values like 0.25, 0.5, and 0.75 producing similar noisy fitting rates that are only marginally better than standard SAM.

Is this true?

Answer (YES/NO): NO